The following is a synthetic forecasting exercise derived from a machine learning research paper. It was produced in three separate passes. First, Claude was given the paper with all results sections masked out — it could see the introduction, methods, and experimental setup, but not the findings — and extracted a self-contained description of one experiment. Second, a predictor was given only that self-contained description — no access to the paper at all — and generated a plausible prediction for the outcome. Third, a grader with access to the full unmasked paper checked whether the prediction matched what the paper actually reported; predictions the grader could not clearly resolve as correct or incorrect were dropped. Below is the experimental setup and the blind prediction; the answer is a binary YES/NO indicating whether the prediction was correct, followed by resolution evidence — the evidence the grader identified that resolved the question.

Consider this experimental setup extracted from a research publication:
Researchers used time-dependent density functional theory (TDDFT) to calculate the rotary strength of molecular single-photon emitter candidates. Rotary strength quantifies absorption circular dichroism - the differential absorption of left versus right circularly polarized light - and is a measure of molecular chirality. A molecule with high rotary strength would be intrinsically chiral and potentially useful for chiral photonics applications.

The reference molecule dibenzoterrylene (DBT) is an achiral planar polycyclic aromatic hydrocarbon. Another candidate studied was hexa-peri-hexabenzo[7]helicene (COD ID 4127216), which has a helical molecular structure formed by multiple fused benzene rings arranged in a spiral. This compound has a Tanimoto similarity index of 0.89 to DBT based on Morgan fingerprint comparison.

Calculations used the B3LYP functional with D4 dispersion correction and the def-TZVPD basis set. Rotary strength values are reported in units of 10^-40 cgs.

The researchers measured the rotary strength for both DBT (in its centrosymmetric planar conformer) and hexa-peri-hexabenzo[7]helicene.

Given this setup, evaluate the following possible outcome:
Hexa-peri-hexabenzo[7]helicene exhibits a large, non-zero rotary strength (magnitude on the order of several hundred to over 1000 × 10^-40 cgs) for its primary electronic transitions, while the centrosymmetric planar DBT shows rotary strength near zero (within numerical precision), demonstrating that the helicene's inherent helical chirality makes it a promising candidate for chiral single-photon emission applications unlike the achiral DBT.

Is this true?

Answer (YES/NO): YES